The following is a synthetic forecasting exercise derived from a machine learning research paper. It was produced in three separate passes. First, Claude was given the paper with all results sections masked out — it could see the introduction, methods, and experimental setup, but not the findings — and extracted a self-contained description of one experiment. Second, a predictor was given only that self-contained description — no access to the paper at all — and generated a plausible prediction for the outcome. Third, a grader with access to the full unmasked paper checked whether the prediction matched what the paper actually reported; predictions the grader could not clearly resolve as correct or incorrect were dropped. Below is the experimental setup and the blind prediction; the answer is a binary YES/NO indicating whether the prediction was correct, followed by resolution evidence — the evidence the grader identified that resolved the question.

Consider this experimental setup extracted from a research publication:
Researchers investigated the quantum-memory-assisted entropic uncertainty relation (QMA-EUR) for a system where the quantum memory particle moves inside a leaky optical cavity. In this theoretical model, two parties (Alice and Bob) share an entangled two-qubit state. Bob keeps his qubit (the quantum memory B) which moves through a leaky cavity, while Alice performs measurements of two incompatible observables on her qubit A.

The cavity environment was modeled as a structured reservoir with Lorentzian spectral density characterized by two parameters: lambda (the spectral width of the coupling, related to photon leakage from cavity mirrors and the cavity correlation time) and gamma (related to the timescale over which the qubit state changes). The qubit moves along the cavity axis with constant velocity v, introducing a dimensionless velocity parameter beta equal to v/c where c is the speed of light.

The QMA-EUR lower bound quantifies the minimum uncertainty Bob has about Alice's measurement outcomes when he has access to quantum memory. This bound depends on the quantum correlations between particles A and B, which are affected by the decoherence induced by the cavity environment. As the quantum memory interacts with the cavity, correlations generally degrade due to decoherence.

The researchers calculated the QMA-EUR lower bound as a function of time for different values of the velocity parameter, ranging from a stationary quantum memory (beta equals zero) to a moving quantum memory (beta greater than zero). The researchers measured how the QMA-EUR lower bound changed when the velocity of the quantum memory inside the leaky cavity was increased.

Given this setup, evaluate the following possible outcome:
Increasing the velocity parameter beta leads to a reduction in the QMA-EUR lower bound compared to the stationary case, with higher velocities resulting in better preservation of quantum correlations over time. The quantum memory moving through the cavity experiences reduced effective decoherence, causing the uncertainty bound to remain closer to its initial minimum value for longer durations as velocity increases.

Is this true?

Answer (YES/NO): YES